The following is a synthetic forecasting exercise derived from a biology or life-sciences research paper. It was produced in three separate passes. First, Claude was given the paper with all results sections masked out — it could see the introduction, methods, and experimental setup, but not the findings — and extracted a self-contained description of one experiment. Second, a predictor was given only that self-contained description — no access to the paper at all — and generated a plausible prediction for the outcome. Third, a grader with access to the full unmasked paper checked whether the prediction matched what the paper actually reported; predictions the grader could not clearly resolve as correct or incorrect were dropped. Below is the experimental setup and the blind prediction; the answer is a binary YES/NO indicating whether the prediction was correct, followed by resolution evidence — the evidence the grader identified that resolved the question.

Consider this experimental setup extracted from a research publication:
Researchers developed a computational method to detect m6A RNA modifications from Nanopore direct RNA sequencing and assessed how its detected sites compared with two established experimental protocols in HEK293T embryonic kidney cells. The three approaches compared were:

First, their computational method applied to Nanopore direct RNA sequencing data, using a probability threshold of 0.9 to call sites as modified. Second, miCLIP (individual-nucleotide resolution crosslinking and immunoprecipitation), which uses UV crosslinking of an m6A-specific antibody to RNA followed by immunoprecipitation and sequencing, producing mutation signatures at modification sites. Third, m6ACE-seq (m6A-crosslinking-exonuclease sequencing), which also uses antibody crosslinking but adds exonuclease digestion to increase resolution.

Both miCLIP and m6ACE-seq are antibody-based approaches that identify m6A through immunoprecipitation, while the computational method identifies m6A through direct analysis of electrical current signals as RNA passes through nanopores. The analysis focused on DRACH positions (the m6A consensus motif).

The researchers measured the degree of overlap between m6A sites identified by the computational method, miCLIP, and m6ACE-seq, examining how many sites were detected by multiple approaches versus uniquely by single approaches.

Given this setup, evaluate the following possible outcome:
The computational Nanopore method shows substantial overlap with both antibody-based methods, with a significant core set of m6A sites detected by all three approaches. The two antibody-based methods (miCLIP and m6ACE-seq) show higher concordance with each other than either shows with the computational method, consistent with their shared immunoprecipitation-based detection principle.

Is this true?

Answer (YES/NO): NO